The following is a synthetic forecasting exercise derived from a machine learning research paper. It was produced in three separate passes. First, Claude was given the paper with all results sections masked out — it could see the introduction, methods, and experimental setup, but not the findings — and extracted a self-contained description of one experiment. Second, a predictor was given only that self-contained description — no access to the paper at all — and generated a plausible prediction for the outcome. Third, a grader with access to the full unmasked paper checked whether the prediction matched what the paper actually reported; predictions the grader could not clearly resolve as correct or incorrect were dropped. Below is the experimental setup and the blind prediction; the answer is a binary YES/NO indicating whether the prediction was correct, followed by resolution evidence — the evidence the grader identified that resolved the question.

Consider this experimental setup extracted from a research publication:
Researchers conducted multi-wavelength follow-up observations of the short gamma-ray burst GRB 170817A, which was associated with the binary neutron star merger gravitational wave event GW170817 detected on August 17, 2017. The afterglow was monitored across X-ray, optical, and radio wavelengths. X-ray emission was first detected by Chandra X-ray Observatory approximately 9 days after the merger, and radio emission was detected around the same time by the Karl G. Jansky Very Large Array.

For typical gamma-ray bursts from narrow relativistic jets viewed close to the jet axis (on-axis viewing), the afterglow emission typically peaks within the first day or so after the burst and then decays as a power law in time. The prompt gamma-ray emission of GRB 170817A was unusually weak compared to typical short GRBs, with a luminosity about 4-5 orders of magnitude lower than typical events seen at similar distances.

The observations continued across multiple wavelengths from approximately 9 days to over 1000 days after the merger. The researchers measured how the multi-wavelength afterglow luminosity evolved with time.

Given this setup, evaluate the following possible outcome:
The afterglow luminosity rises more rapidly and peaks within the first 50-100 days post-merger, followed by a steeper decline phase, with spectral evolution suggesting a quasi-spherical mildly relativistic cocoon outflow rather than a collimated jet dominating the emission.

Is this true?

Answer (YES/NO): NO